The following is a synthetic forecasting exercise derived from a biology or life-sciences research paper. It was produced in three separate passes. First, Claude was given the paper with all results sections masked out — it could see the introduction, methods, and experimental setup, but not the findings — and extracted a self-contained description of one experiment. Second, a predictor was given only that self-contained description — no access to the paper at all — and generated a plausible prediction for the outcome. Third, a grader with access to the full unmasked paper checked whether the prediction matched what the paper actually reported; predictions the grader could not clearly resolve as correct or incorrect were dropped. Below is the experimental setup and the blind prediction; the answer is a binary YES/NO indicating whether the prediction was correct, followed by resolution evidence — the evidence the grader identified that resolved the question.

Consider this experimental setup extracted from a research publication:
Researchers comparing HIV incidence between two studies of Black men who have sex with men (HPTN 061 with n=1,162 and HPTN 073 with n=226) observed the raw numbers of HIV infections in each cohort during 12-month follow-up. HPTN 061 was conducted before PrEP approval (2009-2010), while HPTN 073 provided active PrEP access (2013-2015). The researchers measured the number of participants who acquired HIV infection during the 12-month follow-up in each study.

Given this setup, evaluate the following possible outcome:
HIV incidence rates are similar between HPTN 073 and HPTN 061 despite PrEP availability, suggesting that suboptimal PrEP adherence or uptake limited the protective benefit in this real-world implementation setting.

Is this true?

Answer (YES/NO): NO